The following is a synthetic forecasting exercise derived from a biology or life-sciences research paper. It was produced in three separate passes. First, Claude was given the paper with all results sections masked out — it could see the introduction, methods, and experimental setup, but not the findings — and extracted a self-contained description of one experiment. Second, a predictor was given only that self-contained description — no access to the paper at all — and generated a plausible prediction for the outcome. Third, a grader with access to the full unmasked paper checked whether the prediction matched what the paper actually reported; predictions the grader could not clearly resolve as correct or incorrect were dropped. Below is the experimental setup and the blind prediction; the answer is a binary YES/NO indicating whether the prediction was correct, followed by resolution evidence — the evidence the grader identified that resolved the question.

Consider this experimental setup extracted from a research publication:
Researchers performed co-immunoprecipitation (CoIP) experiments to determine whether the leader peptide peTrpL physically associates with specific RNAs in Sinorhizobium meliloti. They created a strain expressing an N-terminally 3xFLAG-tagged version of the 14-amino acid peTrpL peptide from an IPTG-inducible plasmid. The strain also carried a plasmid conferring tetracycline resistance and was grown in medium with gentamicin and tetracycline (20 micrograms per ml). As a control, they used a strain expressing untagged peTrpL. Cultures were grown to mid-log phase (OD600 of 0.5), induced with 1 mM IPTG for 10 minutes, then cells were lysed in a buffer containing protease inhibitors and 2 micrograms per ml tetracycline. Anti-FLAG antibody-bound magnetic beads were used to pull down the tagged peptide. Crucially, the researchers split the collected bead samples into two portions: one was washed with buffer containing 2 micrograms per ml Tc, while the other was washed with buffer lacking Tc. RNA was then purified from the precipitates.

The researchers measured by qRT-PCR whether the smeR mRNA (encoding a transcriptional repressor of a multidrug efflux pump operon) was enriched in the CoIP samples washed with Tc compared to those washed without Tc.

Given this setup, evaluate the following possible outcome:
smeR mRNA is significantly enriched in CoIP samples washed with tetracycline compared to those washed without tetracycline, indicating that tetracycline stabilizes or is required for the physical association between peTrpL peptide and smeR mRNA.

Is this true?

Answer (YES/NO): YES